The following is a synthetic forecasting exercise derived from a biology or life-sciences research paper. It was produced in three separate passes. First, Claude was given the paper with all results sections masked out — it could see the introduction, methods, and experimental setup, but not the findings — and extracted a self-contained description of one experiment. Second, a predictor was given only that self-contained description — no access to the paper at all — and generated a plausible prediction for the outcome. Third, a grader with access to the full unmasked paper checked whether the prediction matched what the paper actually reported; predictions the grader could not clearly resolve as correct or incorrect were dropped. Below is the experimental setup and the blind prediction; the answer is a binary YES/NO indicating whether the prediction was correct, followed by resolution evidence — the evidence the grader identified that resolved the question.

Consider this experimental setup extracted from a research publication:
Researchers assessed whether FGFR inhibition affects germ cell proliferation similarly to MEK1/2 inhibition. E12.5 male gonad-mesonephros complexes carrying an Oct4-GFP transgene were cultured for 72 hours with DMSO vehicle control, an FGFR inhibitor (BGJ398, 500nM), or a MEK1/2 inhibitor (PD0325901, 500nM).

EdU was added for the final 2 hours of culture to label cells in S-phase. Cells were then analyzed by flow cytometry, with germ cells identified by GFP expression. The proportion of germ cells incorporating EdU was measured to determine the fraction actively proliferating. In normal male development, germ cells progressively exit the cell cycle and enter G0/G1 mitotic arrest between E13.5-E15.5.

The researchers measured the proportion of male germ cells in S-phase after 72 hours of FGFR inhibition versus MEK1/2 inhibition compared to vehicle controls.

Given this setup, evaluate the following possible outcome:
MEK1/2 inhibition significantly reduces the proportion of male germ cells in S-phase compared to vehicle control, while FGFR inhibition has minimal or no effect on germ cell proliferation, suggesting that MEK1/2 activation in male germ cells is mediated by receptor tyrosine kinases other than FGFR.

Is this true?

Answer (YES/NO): NO